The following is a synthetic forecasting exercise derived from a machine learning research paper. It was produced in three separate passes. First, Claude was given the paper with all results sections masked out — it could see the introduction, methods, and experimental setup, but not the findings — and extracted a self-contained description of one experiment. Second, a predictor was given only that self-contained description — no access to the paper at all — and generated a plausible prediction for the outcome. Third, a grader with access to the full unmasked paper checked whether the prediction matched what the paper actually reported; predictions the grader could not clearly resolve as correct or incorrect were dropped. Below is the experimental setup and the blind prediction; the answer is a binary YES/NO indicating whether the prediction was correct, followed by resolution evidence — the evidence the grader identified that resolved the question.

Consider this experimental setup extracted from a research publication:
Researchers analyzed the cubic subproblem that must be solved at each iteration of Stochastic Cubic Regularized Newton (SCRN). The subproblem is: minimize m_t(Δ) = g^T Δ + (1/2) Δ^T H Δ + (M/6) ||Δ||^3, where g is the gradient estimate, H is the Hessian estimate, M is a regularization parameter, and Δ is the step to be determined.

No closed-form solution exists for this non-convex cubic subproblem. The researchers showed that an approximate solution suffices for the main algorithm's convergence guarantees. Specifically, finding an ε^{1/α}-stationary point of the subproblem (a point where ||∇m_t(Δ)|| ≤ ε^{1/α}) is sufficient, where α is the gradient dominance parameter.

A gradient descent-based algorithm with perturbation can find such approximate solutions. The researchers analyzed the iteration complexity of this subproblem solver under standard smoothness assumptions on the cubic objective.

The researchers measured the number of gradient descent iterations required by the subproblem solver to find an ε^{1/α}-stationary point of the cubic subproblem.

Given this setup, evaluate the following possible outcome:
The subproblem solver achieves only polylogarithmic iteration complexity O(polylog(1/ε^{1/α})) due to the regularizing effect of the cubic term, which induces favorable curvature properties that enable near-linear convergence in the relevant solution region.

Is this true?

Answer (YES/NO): NO